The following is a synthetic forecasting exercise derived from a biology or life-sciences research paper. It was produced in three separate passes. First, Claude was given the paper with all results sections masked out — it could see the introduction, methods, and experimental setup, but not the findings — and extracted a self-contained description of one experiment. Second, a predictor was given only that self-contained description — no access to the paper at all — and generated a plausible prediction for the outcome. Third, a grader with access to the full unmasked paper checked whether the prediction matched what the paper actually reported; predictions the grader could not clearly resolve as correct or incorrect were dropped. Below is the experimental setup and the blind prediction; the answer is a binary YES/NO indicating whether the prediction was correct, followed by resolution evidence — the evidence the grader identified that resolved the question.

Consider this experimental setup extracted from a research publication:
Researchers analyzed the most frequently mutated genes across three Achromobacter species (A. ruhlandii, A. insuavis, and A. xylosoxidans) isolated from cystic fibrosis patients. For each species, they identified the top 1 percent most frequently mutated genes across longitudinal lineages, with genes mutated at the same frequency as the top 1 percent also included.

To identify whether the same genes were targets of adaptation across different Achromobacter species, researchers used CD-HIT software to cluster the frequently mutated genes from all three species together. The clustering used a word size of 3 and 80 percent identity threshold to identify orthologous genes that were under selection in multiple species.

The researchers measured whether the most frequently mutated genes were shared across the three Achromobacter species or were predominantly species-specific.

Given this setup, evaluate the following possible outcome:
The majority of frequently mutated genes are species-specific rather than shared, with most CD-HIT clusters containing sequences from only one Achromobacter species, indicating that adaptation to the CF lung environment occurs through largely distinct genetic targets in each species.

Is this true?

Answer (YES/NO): YES